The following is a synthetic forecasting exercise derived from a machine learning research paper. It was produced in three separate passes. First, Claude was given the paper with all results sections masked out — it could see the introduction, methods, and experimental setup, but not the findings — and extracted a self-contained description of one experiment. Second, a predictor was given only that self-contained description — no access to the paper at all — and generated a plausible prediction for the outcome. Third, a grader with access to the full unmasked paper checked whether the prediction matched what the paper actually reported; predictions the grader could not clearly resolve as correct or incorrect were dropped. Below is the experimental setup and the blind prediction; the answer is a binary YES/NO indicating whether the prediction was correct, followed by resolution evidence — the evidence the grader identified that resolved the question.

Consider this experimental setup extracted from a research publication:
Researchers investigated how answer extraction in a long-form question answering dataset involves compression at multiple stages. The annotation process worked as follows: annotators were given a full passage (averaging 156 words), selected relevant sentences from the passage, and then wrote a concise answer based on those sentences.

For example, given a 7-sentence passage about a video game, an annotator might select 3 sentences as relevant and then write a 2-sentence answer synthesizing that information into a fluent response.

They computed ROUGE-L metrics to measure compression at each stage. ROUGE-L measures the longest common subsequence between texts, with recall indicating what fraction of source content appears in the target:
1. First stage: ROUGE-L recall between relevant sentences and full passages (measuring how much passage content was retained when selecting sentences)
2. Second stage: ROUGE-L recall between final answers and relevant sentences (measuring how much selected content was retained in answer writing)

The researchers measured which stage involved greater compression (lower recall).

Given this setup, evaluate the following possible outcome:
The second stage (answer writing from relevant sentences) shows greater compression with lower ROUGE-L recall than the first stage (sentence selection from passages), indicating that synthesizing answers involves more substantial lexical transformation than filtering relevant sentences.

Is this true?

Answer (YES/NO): NO